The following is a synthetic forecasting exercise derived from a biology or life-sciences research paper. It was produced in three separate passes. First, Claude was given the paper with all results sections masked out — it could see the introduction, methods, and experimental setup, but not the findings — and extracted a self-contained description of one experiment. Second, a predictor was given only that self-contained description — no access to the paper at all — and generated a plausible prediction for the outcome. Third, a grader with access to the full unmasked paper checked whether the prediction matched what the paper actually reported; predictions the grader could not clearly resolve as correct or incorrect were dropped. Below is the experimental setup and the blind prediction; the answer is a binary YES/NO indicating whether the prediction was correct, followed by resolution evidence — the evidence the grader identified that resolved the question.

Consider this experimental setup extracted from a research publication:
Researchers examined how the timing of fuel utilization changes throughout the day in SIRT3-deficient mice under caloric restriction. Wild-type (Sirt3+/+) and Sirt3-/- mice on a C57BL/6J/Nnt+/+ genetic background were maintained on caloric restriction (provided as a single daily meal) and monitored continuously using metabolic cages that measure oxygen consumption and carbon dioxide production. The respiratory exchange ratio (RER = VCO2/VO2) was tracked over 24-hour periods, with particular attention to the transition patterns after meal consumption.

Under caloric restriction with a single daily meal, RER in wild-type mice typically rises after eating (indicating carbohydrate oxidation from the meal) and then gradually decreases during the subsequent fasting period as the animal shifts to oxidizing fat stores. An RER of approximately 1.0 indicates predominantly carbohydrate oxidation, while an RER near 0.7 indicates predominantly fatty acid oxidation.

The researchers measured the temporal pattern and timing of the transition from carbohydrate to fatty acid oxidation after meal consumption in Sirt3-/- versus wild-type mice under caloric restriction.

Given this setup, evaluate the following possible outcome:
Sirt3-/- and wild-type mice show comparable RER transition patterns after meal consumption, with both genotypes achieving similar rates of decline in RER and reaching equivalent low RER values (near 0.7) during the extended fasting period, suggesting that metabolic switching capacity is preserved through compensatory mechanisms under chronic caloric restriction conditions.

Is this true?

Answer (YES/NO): NO